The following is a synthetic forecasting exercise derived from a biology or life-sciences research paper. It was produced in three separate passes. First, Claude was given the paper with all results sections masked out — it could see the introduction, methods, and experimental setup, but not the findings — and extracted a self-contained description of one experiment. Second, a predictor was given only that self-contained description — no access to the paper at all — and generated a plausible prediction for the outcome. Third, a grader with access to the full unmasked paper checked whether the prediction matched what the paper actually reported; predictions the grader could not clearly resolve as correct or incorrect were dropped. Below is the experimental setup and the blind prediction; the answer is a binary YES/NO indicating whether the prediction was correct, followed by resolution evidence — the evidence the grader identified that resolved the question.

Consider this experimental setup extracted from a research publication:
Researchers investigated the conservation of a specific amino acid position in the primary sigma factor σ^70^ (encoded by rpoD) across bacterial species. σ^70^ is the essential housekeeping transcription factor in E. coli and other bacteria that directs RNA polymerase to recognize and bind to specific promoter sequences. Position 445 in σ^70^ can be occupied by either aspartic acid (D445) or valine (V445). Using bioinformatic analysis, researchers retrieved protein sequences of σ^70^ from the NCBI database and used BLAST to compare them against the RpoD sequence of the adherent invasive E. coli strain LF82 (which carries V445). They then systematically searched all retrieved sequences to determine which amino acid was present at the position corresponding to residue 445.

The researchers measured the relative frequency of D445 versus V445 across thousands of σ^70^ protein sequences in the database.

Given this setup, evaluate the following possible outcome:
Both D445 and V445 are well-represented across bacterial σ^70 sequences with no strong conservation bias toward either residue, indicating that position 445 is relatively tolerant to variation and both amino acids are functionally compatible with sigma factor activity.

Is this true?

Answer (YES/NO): NO